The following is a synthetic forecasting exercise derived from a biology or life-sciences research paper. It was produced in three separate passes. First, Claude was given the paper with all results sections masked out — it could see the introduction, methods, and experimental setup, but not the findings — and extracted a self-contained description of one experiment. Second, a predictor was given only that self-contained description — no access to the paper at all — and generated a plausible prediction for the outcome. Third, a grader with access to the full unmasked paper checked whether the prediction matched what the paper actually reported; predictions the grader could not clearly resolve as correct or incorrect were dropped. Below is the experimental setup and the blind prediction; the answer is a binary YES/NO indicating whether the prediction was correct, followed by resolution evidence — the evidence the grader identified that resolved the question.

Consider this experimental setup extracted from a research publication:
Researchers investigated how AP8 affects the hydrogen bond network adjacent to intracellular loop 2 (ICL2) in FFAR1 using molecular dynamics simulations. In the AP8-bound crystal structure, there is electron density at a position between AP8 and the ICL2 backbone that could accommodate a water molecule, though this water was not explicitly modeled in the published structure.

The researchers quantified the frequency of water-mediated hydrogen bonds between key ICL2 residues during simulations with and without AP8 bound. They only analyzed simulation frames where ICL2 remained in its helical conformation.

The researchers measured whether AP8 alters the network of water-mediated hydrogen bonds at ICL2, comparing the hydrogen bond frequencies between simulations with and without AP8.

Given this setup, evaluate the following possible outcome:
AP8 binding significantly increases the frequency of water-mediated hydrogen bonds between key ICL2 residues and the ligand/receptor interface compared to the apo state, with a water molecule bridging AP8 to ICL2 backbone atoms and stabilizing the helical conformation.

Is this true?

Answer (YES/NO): NO